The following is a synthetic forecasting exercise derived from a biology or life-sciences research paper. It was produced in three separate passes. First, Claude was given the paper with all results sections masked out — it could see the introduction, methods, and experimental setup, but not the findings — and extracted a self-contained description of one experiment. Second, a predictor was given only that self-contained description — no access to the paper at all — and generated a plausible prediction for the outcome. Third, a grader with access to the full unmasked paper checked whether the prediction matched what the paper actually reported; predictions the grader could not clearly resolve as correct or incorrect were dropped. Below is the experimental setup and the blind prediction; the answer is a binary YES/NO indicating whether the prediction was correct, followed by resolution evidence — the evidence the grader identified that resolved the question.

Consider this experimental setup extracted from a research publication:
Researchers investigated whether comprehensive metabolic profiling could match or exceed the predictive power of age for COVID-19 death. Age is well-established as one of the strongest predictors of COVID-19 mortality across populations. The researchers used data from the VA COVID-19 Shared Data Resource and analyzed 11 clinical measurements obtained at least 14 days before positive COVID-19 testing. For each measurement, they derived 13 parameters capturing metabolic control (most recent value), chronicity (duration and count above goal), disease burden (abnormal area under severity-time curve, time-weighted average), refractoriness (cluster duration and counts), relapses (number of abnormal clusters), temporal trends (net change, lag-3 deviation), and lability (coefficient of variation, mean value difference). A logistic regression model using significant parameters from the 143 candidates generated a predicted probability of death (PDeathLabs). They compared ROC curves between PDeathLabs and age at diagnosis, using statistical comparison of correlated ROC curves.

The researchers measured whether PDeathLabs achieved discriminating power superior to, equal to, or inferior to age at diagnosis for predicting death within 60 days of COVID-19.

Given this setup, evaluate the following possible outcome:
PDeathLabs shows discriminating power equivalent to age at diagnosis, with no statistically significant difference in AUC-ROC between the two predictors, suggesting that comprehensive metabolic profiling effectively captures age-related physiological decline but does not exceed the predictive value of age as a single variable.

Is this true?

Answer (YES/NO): YES